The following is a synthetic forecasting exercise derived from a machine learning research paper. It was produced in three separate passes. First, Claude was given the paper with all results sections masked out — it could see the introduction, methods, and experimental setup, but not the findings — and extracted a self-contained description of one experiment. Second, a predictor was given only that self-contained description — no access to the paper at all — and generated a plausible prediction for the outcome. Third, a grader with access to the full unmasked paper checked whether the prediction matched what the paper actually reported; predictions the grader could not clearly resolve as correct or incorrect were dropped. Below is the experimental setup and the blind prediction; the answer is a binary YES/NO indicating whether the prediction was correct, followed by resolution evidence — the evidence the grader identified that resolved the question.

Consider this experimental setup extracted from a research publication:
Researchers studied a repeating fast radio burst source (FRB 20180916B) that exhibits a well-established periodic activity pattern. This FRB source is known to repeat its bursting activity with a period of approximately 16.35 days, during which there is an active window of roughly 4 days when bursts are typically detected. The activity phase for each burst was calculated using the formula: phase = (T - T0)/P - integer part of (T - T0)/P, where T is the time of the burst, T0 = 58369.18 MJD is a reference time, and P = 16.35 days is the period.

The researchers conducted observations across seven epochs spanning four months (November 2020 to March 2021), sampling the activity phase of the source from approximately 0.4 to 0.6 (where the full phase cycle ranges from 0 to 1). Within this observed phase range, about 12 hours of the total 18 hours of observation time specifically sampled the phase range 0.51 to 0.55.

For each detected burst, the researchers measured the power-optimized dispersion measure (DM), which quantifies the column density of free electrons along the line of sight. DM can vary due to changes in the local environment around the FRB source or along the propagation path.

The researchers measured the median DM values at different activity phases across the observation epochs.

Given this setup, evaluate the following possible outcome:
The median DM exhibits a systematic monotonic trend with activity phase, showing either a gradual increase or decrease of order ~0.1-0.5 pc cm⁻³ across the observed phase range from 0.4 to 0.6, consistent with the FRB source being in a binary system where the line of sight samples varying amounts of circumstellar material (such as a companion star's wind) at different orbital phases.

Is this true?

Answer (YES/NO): NO